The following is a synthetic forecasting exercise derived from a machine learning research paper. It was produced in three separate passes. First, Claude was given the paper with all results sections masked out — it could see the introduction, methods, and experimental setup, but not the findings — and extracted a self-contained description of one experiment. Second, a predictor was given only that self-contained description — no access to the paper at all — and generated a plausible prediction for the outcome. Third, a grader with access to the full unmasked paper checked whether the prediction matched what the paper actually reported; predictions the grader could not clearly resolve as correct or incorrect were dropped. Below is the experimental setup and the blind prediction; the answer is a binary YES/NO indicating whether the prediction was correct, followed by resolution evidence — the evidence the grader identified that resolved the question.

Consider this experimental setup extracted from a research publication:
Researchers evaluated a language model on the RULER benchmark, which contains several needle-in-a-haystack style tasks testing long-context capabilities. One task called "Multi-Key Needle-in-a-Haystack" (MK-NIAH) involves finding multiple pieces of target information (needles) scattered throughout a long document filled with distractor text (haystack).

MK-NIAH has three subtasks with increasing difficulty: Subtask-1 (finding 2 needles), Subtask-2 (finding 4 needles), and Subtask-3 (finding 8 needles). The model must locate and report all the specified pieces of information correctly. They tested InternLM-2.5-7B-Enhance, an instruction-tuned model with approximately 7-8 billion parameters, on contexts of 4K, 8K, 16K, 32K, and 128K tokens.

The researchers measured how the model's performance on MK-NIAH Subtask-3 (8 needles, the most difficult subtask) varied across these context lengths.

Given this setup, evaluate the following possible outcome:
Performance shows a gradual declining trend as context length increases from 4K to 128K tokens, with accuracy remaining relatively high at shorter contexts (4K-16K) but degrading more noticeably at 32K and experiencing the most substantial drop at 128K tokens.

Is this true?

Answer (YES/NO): NO